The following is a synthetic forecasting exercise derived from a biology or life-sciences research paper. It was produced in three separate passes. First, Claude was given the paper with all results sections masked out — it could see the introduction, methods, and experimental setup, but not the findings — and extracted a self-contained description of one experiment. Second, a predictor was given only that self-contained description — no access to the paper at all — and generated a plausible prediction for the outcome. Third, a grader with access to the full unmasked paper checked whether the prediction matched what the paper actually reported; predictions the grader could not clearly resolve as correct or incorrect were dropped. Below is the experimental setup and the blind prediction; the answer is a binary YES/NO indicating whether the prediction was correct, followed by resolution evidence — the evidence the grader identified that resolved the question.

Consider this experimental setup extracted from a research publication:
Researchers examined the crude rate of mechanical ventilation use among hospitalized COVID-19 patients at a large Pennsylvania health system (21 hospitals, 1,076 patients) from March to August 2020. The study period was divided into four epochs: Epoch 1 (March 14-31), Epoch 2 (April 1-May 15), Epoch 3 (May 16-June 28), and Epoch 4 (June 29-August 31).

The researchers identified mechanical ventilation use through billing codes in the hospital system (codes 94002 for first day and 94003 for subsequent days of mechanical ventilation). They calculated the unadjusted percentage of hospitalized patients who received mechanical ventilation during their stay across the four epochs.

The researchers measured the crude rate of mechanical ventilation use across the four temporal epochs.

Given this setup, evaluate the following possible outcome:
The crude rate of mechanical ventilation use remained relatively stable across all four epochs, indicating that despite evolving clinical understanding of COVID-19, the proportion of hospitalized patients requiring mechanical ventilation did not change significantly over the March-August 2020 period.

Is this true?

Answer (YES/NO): NO